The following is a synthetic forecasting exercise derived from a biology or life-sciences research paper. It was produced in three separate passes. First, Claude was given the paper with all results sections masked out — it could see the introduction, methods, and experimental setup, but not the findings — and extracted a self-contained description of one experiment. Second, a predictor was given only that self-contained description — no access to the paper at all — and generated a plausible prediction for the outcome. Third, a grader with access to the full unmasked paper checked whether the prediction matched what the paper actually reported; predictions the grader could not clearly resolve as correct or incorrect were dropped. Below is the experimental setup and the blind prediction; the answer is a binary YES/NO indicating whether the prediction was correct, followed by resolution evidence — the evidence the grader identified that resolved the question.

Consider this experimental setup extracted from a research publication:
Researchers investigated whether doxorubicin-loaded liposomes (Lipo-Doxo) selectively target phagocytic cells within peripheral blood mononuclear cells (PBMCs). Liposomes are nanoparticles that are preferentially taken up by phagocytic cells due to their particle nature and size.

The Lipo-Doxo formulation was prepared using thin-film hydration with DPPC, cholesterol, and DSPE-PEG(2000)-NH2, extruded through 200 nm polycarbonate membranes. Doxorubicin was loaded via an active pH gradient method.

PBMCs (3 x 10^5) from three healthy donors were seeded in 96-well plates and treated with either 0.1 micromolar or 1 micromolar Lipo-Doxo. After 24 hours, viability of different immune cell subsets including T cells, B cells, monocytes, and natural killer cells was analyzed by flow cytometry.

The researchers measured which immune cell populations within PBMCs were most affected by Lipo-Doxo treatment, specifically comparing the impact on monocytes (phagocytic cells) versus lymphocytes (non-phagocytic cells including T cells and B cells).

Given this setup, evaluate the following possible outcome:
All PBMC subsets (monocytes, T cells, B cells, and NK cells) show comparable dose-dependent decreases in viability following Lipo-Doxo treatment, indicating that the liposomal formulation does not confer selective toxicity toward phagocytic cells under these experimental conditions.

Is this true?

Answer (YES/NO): NO